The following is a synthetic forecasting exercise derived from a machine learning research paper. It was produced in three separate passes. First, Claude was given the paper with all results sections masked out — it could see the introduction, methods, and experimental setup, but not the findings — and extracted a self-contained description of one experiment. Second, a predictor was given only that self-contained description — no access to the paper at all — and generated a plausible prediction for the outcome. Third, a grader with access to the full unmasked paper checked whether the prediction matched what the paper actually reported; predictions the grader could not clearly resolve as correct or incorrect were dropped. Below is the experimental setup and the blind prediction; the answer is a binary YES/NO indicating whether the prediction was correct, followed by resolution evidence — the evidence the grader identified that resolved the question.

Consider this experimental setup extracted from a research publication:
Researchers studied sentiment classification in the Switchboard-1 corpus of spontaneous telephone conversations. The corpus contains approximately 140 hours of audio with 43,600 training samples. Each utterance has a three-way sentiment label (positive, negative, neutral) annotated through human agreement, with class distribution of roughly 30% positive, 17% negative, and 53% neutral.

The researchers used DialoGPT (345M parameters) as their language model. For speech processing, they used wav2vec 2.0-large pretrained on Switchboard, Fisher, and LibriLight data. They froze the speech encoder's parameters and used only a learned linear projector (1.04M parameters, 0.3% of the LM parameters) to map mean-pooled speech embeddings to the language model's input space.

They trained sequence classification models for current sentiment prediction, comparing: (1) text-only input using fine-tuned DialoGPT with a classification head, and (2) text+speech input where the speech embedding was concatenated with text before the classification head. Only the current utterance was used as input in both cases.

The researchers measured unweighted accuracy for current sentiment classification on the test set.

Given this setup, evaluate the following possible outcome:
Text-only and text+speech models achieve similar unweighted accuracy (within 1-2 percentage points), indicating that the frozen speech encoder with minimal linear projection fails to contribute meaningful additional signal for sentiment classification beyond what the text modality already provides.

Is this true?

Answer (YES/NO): NO